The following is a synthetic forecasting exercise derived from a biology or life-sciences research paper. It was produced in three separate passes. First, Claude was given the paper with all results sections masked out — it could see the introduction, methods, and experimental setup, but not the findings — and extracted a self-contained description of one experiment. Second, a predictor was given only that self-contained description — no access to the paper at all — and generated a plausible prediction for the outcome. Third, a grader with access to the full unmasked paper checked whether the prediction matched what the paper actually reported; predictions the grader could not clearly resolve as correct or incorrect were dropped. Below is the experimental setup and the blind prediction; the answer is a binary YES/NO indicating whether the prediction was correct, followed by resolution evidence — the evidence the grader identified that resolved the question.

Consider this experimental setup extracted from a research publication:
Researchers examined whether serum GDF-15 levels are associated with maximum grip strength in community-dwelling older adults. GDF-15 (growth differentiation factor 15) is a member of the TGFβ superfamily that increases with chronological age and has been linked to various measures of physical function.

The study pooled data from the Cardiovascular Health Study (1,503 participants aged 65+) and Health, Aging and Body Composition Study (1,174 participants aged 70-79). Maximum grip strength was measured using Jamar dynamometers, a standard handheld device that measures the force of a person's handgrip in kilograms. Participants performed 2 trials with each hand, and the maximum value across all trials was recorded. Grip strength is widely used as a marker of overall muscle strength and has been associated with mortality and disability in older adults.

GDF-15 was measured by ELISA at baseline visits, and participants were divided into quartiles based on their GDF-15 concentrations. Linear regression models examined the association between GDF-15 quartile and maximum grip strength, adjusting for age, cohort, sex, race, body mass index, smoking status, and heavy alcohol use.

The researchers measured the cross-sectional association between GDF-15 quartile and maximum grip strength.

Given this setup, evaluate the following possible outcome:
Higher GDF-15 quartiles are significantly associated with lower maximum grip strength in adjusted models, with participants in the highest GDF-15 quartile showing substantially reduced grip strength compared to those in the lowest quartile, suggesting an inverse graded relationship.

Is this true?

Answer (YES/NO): YES